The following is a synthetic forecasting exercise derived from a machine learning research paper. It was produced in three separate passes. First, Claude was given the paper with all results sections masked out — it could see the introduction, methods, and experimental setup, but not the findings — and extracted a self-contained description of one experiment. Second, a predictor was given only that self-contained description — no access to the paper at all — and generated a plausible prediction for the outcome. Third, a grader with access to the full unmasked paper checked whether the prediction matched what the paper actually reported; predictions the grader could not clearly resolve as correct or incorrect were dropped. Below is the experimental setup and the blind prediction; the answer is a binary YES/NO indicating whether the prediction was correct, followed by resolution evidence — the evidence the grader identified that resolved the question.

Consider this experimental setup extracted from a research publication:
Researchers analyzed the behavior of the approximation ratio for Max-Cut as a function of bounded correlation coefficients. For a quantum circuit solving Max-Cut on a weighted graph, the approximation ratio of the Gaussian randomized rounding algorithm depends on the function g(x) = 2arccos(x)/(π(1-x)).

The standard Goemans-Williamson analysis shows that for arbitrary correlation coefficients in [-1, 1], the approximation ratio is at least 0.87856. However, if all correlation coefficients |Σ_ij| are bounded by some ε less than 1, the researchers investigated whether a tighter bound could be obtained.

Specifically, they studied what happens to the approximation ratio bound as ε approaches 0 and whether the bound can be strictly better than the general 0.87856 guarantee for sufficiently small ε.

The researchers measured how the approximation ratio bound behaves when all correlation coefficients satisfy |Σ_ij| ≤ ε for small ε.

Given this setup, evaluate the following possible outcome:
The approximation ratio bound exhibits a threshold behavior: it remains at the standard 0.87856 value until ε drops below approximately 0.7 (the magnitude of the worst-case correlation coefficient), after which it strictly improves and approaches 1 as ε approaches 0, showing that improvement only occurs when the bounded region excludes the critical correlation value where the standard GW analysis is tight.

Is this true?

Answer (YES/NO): YES